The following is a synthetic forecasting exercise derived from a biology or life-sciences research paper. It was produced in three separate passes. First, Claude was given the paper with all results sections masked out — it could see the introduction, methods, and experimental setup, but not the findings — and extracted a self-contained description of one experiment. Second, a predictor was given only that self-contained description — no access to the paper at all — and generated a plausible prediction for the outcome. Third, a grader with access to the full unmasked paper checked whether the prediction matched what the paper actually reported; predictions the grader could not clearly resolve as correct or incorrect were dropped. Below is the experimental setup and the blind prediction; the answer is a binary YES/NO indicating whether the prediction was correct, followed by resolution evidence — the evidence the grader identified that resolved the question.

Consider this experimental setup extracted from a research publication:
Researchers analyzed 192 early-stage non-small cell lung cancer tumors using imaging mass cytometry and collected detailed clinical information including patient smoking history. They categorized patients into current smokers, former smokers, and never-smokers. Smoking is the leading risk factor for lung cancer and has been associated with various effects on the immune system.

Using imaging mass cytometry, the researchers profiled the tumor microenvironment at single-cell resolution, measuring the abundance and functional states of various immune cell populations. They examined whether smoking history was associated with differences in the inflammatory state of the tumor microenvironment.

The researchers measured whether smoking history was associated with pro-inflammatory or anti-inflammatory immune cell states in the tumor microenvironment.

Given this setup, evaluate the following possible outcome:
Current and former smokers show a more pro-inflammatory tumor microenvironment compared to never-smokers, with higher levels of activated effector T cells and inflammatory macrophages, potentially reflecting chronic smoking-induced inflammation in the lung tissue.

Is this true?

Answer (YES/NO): NO